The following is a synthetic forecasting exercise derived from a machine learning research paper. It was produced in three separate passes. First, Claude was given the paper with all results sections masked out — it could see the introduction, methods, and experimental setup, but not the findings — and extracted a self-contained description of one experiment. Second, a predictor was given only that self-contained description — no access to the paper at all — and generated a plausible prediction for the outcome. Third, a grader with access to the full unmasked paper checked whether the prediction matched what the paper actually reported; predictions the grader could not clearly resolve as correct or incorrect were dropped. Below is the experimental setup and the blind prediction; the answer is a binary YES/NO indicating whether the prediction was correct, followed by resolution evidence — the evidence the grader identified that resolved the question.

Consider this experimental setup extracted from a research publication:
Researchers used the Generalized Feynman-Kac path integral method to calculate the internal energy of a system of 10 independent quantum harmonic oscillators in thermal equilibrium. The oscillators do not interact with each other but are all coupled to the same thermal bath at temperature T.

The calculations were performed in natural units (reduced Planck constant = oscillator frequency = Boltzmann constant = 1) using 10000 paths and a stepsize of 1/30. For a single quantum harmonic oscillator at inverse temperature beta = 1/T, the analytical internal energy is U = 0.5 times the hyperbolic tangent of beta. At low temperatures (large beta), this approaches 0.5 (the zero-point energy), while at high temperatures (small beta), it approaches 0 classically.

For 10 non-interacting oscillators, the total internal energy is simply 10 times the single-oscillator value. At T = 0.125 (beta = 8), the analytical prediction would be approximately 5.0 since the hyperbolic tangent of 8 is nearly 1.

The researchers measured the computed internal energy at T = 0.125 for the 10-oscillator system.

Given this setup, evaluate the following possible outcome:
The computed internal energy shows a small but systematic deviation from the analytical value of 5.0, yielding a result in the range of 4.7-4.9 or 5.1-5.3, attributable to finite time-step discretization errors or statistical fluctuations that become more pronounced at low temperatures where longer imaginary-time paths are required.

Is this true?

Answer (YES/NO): NO